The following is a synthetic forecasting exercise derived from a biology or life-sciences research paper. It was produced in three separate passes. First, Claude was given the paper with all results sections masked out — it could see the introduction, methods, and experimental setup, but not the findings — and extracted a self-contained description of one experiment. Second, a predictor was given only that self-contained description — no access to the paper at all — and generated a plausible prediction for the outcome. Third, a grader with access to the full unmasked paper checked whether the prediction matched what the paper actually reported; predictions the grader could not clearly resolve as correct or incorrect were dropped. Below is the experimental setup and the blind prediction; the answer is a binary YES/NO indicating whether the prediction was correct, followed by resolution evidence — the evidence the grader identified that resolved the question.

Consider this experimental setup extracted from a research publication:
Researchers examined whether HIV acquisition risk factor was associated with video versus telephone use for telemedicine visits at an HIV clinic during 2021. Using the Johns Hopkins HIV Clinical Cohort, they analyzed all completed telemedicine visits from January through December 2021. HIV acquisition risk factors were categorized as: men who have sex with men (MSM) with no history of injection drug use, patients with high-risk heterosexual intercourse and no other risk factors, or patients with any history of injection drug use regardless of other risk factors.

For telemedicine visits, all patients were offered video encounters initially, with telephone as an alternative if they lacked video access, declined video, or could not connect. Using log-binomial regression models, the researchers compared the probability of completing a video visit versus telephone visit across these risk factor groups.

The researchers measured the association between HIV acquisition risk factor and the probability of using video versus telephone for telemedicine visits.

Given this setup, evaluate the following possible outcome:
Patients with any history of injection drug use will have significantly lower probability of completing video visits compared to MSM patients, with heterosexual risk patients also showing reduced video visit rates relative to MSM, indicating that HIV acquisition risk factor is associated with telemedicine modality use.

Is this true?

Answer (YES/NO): YES